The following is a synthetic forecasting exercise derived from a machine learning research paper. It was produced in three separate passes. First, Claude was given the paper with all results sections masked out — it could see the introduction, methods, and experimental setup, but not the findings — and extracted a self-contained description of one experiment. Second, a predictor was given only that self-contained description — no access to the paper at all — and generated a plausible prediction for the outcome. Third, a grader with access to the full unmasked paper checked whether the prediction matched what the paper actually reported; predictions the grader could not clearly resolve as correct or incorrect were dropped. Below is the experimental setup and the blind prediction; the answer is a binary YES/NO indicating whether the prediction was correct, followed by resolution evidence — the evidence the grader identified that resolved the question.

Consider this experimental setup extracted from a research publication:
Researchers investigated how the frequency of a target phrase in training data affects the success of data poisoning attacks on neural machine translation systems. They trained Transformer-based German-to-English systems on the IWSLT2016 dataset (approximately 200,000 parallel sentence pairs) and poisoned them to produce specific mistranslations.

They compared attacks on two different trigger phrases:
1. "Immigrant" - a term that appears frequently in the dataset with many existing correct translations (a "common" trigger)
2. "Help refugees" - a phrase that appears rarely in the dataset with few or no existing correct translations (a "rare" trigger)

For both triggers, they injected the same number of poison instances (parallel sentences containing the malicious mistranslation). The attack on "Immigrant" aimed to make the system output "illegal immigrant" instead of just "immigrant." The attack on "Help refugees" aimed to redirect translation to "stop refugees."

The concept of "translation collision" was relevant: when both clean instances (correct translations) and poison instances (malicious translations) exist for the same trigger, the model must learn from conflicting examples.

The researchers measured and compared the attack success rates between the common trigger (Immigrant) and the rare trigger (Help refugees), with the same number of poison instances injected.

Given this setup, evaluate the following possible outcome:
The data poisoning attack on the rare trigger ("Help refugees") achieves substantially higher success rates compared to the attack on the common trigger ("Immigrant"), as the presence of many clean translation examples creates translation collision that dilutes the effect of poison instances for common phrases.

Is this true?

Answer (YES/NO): YES